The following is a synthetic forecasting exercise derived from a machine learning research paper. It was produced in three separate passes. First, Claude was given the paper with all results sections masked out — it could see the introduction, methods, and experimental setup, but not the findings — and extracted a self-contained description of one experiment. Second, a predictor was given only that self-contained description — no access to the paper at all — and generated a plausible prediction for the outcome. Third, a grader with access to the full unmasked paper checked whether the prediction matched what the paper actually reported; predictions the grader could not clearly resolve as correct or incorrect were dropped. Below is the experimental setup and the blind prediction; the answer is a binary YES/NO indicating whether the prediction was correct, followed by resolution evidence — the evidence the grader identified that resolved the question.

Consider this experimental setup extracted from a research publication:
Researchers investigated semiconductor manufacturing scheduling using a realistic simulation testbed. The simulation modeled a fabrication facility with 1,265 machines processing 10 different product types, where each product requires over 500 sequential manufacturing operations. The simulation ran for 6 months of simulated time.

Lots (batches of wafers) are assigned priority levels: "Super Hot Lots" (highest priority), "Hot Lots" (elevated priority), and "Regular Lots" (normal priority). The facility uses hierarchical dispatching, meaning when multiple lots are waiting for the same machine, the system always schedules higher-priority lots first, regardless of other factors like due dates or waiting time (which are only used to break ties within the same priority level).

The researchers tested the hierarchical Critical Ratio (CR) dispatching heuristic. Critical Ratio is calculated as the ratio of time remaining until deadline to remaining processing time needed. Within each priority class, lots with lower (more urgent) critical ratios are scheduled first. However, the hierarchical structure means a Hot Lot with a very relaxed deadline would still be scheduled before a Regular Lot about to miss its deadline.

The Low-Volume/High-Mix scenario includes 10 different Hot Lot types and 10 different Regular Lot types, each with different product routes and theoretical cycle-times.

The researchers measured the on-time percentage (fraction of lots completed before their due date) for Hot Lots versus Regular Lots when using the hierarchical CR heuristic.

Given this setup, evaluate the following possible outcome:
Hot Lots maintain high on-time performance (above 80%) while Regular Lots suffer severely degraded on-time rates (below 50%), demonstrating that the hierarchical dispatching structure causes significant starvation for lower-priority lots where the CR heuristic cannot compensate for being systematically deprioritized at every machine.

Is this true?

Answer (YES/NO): YES